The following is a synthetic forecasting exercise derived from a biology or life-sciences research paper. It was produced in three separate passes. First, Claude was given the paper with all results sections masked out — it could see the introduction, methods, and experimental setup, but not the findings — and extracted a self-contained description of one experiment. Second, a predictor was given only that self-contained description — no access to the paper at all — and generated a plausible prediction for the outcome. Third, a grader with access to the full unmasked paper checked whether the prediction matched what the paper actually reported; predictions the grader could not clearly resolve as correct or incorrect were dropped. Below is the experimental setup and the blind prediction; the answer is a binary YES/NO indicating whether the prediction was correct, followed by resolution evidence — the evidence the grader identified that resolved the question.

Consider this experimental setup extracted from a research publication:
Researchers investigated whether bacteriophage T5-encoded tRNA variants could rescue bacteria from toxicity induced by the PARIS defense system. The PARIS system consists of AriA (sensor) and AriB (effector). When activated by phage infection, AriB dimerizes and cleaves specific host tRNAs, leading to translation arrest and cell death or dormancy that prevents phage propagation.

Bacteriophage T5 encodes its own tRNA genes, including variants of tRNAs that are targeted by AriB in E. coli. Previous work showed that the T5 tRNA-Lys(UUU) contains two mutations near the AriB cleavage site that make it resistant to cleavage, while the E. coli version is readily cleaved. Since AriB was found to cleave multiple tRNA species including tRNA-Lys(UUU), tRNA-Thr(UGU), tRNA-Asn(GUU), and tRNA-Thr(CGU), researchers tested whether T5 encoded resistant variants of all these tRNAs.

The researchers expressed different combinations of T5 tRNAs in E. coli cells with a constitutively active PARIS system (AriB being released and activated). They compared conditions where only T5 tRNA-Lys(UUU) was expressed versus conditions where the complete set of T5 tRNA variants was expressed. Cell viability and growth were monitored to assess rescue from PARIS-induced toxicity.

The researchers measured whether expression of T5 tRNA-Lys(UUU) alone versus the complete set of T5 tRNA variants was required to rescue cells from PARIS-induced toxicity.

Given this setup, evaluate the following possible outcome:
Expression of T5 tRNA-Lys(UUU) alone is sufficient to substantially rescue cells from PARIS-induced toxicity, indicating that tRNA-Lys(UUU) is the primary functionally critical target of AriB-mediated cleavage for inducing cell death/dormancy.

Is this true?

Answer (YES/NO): NO